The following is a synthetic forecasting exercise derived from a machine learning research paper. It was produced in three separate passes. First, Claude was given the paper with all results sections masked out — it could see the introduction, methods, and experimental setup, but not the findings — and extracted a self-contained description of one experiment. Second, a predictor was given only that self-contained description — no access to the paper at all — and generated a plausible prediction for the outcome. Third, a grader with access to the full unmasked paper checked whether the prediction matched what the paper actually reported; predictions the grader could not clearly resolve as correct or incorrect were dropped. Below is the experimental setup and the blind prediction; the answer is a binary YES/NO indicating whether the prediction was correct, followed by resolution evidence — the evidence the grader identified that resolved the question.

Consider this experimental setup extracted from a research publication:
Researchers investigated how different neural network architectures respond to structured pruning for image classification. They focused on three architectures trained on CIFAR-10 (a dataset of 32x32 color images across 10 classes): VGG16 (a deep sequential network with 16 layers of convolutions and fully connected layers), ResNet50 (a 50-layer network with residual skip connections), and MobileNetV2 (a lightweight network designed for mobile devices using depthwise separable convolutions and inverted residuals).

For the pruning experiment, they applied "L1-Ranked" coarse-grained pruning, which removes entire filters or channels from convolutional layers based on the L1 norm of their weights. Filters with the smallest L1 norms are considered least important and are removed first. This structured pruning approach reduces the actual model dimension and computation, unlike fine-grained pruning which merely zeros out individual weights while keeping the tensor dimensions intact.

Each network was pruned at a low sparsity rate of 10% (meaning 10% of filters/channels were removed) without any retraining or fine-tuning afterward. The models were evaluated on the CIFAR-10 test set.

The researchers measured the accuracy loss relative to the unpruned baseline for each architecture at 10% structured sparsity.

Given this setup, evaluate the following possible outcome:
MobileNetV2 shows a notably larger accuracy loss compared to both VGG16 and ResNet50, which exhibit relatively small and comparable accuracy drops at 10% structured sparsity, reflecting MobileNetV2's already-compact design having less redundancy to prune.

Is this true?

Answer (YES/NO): NO